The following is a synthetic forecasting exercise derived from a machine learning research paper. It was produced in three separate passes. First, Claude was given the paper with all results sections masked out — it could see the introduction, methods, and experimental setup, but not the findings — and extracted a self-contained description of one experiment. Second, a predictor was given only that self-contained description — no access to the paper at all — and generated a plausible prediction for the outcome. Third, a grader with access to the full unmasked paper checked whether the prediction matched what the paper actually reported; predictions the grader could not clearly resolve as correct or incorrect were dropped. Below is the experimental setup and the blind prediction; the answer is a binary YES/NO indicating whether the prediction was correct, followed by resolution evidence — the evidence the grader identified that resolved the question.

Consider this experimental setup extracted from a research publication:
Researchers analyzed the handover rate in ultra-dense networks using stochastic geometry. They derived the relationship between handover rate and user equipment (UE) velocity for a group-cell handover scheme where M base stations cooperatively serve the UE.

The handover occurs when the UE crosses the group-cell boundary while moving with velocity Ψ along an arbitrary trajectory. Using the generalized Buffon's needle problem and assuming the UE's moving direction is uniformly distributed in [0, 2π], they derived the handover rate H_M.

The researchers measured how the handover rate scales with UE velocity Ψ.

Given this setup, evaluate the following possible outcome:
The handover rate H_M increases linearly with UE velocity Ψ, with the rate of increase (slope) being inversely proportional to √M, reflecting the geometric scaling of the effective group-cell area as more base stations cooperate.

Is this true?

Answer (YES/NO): YES